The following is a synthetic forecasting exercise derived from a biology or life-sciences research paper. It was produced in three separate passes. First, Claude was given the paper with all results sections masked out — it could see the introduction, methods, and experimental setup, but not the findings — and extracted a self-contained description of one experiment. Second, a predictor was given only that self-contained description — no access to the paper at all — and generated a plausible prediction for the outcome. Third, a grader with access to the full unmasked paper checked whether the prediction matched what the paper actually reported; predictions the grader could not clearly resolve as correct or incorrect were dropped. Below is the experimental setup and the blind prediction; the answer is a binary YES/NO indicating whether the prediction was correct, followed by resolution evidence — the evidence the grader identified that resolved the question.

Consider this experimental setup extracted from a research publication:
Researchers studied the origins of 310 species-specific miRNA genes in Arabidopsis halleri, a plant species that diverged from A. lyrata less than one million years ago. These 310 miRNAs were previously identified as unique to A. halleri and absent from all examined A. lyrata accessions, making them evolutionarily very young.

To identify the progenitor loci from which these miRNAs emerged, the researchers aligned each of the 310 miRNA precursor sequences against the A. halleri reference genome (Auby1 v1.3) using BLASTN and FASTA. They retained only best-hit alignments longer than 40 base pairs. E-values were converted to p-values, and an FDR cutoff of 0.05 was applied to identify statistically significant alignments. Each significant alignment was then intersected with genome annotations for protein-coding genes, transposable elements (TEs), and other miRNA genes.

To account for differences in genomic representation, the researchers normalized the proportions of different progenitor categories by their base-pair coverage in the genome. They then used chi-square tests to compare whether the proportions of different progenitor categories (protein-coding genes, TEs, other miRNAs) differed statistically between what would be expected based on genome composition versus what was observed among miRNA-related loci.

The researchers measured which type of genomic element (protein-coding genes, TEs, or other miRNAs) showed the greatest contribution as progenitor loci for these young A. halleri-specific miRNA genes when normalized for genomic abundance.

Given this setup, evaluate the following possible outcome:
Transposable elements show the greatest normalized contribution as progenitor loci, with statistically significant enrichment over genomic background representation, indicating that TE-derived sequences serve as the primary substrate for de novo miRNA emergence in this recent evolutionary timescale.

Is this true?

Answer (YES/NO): YES